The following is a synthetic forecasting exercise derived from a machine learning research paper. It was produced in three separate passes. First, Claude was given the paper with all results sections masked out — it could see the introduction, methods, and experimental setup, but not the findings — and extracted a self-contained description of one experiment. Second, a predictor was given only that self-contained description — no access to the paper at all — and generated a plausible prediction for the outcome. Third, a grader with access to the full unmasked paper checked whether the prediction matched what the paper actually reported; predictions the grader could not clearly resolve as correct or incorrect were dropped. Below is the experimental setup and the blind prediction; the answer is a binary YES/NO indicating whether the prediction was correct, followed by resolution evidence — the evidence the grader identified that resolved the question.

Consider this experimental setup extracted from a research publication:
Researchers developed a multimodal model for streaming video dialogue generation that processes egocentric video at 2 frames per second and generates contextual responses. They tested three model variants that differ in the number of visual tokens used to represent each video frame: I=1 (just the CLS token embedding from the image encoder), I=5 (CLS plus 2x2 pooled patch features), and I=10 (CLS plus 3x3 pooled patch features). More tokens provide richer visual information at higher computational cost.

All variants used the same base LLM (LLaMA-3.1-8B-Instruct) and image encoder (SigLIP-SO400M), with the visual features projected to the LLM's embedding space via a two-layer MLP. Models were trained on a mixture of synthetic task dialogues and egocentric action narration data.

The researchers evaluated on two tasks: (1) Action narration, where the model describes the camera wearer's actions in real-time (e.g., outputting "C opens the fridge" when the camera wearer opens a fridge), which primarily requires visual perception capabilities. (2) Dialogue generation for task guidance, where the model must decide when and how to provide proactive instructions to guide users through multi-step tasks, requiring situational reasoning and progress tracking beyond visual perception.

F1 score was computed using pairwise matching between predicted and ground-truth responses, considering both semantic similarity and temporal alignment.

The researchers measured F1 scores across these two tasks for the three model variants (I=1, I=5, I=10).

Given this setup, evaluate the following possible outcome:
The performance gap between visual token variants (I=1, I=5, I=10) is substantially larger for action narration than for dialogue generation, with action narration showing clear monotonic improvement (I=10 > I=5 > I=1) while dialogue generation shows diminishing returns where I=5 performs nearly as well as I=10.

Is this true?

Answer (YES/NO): YES